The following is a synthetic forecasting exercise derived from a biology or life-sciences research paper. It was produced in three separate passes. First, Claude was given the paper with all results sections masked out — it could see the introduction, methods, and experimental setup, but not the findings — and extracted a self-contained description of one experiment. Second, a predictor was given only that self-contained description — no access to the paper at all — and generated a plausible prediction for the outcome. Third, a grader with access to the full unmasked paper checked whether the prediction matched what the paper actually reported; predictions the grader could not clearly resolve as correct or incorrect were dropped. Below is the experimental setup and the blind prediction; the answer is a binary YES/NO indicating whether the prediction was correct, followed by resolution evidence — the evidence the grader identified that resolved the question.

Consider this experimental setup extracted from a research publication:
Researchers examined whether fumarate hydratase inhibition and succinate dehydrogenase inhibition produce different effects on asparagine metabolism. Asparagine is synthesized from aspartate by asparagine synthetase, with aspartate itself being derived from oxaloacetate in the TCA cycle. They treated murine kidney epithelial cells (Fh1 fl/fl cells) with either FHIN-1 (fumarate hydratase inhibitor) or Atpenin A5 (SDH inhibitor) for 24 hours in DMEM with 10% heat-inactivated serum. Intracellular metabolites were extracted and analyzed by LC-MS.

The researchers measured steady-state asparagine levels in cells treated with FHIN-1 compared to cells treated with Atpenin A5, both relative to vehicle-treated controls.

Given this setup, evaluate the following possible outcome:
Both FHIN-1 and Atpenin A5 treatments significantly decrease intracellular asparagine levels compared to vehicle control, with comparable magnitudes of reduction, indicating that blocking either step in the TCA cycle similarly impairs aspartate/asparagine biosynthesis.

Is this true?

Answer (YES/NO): NO